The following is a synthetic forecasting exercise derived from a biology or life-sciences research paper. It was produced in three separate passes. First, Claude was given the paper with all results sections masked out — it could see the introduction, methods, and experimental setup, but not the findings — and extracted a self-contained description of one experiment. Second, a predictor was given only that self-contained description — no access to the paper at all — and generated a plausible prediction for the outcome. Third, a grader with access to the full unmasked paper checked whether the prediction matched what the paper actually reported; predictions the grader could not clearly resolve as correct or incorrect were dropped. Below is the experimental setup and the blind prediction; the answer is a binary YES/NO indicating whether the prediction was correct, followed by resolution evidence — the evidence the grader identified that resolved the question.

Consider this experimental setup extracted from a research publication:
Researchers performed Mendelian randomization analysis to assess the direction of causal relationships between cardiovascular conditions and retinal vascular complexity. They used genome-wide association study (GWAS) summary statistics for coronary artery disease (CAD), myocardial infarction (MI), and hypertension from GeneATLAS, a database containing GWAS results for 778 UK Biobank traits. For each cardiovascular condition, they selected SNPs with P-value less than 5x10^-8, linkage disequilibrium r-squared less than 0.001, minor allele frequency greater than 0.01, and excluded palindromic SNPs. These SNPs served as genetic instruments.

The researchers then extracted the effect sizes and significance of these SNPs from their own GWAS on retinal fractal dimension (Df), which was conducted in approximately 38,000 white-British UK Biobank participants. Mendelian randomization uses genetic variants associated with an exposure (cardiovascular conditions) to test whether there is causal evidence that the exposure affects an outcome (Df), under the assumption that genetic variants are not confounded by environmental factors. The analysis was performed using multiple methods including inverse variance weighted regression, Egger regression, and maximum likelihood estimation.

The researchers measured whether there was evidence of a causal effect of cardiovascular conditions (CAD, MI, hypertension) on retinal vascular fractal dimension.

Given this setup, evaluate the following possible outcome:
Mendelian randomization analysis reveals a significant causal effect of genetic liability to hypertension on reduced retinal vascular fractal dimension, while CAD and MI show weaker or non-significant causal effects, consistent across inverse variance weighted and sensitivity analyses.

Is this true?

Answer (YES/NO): NO